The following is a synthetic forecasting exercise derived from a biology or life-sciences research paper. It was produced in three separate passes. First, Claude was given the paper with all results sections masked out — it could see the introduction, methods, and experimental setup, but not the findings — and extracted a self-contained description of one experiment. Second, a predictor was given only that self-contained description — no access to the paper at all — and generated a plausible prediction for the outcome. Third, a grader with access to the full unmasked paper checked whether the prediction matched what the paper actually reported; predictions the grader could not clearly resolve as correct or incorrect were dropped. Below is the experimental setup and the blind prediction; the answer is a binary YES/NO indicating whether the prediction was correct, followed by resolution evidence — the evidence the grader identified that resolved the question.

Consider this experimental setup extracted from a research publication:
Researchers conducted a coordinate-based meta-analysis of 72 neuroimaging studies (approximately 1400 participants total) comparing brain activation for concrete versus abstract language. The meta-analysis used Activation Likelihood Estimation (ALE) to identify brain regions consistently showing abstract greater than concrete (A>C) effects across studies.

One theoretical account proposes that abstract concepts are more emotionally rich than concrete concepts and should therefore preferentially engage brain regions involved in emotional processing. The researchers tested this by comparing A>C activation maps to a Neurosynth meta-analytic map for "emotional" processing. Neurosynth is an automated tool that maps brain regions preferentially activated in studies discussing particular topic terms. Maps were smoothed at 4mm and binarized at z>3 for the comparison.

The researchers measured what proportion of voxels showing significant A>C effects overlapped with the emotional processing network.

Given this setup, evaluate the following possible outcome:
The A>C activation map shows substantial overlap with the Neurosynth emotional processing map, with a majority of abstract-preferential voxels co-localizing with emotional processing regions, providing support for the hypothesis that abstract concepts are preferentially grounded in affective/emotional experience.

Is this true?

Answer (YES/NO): NO